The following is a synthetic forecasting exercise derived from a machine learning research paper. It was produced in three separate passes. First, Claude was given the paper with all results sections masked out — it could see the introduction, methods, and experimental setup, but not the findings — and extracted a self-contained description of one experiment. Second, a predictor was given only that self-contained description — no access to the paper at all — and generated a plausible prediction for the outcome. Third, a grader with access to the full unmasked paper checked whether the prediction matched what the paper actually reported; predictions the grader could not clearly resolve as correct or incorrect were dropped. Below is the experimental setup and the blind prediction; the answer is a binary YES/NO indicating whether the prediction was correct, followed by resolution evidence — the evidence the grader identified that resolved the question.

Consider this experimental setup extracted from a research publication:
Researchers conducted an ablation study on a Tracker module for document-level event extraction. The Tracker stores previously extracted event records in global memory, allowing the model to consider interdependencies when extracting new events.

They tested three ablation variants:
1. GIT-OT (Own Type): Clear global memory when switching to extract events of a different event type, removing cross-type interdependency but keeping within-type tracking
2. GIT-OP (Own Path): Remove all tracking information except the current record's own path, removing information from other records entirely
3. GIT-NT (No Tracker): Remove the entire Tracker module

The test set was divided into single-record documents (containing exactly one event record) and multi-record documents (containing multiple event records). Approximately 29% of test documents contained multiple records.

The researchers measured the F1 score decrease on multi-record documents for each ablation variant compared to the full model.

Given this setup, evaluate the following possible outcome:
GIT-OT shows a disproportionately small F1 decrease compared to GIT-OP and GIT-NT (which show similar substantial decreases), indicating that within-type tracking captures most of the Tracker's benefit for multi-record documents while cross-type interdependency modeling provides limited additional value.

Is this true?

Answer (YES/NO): NO